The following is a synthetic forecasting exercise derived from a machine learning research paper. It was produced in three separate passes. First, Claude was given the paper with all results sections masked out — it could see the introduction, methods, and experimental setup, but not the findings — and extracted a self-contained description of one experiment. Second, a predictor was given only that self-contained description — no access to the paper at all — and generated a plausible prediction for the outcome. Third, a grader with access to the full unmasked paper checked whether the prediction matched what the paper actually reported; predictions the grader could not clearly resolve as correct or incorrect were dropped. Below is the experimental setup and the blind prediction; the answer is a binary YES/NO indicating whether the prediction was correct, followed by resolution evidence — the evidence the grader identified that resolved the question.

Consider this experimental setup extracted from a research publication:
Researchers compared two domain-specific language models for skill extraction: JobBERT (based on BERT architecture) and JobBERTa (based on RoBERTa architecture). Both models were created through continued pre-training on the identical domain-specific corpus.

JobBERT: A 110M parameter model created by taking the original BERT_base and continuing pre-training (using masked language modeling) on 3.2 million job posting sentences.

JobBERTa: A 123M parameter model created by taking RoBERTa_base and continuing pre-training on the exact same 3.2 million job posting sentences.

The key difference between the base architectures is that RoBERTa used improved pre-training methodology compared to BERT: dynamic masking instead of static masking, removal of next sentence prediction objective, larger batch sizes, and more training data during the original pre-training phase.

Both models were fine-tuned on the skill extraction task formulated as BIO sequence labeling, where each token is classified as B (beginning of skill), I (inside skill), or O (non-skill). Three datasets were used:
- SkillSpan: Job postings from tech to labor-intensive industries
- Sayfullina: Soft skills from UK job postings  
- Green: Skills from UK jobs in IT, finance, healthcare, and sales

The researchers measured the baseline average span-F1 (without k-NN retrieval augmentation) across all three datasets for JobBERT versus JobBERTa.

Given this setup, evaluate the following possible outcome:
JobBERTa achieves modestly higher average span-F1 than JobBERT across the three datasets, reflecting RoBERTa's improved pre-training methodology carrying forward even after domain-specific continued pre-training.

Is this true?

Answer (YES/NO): NO